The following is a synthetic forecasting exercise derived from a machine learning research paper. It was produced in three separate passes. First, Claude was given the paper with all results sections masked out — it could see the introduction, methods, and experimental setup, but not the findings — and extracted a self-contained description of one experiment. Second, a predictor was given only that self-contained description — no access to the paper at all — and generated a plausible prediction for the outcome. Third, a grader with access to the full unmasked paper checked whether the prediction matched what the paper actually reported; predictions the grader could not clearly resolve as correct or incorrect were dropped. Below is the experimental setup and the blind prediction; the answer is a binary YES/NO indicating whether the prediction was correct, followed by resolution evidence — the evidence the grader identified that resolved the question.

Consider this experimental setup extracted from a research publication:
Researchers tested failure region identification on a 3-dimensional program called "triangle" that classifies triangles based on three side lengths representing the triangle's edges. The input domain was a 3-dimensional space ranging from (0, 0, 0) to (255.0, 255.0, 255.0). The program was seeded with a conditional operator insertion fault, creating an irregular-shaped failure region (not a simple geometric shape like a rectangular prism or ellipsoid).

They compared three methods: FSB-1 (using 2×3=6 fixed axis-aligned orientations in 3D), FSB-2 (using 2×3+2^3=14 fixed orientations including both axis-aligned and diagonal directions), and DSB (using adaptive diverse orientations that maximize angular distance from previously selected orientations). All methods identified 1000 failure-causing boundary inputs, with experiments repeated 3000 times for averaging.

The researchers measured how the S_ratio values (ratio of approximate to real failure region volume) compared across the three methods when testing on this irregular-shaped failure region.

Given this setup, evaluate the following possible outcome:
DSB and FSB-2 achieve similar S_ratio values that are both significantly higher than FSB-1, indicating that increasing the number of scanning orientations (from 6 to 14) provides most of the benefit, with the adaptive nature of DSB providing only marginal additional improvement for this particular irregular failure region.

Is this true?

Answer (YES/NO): YES